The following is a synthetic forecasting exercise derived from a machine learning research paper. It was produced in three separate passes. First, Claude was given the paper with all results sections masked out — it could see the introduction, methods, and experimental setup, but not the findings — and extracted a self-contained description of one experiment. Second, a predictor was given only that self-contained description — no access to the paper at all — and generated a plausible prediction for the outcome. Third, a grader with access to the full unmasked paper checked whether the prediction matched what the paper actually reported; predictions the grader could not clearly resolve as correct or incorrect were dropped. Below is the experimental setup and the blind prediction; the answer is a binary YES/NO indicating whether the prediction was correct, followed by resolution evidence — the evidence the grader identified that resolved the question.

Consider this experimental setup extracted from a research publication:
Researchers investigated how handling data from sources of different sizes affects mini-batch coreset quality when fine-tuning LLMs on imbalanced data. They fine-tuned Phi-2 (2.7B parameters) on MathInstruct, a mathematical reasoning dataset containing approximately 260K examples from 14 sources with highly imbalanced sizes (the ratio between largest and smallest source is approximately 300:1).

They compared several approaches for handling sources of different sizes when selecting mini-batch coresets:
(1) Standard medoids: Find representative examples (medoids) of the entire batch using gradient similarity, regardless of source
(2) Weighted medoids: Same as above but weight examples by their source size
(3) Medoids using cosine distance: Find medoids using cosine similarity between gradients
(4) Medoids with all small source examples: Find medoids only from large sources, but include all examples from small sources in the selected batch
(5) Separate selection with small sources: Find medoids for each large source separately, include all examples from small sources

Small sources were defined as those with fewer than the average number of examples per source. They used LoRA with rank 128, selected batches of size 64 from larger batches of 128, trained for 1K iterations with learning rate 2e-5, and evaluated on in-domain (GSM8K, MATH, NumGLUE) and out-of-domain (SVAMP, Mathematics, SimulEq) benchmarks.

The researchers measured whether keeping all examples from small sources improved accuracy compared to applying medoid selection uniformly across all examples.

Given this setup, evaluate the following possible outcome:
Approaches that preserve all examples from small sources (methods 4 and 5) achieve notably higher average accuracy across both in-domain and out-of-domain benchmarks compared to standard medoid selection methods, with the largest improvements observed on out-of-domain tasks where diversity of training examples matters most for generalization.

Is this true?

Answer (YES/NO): YES